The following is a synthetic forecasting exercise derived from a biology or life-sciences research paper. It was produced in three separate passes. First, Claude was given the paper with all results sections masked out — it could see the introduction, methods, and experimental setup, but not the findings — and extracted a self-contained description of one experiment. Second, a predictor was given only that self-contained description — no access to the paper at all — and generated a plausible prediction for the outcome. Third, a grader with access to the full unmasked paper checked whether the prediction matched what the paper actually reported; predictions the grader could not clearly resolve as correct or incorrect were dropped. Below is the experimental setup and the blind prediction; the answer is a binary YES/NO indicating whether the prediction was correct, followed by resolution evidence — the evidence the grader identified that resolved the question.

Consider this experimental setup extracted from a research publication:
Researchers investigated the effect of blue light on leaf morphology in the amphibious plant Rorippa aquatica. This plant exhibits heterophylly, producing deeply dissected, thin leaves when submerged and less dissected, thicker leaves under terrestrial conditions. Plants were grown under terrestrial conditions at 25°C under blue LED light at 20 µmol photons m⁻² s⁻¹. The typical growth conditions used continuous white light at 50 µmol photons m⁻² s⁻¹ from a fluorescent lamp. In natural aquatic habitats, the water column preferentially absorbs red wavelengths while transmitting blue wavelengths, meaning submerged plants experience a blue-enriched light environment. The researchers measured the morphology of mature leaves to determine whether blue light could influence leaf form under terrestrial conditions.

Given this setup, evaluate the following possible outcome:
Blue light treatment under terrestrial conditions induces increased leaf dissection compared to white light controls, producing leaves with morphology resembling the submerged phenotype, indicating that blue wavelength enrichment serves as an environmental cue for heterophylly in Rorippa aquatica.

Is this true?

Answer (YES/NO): NO